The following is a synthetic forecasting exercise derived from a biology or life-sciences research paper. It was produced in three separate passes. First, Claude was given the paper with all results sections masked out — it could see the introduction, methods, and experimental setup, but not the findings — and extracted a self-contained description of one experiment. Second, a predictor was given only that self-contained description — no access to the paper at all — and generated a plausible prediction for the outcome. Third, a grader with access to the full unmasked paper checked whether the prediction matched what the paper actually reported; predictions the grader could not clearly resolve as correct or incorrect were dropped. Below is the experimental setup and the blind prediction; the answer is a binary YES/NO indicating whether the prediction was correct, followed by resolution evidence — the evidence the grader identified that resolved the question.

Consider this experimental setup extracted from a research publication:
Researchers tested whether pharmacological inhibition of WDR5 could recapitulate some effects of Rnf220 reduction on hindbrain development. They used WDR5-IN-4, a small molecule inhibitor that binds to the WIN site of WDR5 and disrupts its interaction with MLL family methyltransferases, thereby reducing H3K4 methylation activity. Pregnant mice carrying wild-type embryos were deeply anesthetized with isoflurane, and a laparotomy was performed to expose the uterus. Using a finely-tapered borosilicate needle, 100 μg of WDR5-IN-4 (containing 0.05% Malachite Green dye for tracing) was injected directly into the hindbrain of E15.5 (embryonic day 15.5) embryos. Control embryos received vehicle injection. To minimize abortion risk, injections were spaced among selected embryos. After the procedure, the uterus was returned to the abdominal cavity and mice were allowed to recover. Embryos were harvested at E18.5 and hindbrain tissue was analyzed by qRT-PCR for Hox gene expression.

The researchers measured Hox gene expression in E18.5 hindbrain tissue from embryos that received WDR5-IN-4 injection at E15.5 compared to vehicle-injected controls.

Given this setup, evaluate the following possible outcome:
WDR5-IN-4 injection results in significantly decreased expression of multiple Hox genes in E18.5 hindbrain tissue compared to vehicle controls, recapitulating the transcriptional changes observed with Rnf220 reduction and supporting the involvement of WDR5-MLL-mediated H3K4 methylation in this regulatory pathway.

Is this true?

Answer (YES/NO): NO